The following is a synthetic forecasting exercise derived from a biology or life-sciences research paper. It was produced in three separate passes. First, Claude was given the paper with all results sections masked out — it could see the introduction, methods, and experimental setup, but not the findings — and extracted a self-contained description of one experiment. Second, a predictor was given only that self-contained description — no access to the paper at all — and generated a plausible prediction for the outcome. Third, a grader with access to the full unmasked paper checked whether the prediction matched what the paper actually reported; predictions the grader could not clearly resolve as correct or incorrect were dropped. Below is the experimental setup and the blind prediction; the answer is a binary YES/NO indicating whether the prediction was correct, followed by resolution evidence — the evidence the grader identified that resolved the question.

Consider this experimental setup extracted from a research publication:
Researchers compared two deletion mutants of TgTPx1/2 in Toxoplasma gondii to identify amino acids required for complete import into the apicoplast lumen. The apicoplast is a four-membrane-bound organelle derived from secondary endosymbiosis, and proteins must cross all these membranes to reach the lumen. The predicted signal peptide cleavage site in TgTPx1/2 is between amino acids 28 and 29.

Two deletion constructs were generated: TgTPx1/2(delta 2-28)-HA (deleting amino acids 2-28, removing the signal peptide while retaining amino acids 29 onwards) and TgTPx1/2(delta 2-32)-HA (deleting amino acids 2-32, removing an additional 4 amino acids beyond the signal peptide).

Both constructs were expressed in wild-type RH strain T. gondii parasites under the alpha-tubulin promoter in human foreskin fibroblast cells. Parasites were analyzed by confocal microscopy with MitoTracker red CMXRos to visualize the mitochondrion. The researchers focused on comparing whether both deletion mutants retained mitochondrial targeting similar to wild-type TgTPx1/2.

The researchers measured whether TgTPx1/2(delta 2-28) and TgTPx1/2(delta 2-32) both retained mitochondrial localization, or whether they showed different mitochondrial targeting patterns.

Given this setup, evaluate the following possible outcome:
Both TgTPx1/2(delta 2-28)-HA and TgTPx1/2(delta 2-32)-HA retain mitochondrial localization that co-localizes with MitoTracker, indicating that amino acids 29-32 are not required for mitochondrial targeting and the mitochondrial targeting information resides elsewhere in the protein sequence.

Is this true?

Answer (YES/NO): NO